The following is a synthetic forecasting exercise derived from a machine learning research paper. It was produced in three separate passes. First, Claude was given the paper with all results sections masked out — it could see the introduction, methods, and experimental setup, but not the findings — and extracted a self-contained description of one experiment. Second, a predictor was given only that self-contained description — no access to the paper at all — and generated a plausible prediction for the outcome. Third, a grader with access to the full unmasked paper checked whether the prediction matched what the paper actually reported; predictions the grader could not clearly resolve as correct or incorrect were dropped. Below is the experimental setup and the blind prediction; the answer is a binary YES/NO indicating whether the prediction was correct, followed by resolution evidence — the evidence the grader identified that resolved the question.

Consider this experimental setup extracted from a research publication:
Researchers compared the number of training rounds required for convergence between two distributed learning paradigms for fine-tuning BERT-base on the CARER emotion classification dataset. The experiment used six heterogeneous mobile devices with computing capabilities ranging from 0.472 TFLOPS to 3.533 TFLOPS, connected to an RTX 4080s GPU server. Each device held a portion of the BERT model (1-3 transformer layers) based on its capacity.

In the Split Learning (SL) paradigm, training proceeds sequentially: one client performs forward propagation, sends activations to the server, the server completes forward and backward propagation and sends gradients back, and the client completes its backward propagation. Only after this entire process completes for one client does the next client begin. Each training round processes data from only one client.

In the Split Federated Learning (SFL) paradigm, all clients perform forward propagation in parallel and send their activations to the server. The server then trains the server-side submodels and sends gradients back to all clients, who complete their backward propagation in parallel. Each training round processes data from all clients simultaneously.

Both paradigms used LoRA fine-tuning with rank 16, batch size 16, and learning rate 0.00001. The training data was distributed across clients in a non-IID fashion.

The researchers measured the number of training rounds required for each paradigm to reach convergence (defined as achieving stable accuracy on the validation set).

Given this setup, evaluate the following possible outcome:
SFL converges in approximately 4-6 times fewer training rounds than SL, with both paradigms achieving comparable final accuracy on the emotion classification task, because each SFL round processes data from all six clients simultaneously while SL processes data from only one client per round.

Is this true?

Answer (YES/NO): NO